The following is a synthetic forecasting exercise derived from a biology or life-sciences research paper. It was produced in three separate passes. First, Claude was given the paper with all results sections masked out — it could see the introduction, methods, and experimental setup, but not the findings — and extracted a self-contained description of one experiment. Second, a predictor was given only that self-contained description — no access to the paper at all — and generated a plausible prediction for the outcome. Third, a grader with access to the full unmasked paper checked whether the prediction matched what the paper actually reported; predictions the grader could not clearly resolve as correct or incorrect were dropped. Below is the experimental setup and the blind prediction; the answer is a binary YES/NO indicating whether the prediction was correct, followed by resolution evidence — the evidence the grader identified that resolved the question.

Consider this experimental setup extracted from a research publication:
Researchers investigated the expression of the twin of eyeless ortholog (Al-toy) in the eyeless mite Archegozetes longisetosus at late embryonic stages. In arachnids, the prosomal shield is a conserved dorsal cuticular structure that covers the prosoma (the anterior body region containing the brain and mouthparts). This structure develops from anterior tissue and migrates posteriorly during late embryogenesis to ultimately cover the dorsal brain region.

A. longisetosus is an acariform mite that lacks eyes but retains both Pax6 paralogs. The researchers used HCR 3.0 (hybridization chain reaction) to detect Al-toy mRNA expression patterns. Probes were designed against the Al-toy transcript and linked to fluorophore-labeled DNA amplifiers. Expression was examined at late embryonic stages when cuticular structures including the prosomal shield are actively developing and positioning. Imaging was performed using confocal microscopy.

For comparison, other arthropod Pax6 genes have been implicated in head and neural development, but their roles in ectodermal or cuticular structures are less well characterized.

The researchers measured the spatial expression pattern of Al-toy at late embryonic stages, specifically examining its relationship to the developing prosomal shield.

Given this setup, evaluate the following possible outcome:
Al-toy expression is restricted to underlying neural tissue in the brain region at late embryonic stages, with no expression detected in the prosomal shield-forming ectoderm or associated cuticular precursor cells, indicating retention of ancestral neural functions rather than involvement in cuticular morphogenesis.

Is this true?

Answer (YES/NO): NO